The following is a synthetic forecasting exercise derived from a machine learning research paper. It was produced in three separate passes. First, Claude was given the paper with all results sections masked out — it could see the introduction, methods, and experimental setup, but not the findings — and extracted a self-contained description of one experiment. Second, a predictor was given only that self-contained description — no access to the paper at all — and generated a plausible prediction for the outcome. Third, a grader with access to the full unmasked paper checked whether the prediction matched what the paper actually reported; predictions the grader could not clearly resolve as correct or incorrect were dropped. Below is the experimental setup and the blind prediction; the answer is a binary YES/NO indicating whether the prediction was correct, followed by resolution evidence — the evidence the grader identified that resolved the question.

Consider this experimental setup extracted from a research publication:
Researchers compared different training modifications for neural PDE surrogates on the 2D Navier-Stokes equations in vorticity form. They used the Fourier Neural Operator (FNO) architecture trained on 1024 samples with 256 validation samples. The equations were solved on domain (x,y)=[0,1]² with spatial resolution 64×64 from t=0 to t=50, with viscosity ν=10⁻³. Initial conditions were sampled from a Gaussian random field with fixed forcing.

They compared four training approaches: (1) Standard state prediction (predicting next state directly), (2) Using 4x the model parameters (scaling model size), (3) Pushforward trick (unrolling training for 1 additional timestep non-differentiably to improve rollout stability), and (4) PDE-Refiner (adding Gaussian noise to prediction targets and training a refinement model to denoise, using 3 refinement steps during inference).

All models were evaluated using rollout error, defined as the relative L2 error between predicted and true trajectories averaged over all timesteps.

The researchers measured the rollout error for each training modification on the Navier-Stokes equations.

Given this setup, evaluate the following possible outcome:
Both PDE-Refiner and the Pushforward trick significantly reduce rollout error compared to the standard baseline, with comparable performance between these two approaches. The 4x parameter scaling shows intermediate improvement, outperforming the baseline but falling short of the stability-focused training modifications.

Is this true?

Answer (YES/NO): NO